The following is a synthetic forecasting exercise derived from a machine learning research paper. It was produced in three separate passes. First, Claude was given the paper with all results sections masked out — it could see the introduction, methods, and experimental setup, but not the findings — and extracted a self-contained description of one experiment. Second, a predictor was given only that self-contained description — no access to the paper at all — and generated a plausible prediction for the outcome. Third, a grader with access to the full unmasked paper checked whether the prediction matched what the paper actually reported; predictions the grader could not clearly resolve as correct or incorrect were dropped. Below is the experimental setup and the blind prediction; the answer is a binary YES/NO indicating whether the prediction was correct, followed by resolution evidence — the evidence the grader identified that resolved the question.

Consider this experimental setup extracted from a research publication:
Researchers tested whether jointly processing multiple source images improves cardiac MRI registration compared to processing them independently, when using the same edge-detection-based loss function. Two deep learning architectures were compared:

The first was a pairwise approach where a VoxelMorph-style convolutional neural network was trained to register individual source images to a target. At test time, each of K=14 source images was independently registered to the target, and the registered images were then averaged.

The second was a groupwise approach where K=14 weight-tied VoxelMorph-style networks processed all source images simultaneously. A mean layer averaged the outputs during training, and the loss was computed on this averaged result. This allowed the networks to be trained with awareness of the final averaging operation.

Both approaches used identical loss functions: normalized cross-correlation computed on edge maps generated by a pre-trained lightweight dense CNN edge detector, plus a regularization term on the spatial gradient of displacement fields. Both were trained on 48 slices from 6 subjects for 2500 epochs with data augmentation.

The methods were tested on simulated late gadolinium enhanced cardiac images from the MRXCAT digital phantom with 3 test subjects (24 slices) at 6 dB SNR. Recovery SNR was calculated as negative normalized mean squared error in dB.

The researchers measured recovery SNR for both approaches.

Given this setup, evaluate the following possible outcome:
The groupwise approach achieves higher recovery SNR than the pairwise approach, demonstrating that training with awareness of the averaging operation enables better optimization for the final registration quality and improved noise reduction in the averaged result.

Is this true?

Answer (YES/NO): YES